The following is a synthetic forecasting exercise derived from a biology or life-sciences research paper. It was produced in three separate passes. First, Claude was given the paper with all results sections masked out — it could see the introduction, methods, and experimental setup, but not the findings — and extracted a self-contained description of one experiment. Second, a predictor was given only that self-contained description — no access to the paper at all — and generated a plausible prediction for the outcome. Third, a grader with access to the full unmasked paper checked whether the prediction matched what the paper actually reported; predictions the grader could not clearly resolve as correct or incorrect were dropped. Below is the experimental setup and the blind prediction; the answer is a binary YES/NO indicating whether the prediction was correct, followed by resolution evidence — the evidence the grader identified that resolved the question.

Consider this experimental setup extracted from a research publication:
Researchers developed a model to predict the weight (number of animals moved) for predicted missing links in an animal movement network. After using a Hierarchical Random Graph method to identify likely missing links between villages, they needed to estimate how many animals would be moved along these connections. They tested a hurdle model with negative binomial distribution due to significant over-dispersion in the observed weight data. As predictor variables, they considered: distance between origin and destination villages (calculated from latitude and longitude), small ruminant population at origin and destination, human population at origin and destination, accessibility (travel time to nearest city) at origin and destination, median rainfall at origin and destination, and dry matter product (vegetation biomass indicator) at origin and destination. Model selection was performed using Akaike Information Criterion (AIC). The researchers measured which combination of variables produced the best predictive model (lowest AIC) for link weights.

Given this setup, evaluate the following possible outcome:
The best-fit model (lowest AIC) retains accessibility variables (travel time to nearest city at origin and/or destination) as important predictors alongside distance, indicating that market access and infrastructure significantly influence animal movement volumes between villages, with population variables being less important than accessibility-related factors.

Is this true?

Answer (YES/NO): NO